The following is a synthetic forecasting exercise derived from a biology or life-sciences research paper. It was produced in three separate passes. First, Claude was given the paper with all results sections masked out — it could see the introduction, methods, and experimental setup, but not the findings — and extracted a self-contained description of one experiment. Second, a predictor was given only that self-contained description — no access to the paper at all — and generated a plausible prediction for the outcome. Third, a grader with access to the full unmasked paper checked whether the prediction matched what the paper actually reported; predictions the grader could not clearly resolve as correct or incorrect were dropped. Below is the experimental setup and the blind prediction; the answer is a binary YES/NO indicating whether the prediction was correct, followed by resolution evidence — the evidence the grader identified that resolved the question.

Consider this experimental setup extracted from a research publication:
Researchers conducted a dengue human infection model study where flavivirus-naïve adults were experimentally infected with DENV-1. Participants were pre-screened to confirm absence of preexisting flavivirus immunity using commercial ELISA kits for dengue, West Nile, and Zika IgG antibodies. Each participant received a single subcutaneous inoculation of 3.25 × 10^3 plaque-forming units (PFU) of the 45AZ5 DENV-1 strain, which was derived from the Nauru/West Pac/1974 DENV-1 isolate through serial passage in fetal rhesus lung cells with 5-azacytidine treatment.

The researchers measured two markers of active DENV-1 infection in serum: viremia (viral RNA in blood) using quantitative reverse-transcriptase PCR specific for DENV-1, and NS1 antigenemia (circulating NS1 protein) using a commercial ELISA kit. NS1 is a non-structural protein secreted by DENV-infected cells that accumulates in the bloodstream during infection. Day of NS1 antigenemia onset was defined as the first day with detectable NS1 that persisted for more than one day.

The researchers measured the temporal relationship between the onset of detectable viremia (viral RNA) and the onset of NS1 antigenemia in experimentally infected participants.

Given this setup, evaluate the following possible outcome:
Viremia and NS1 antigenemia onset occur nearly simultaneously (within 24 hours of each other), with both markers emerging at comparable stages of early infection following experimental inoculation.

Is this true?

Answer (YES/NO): NO